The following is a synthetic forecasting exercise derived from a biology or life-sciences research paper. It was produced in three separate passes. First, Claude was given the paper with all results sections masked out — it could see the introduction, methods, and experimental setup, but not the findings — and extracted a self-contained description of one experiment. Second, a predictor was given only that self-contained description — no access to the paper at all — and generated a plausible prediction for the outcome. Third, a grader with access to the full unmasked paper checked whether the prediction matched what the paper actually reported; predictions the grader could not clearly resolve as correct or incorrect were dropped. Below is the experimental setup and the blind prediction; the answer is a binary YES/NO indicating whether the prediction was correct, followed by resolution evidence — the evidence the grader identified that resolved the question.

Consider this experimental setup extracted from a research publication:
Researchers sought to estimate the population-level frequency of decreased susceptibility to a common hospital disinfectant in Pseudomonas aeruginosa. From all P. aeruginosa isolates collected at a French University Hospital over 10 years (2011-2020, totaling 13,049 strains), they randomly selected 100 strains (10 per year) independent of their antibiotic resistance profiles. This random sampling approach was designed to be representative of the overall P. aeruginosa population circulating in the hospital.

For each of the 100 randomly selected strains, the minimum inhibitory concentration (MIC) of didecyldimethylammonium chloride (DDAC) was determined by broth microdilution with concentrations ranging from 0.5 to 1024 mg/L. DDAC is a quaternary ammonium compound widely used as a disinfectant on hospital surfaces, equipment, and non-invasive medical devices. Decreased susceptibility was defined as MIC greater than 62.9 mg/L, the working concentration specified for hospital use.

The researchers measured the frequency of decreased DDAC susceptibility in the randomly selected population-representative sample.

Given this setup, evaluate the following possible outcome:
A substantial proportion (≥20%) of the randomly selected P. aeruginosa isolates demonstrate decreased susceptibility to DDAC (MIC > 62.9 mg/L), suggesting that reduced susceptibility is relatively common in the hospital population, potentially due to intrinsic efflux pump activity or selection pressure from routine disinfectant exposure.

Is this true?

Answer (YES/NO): YES